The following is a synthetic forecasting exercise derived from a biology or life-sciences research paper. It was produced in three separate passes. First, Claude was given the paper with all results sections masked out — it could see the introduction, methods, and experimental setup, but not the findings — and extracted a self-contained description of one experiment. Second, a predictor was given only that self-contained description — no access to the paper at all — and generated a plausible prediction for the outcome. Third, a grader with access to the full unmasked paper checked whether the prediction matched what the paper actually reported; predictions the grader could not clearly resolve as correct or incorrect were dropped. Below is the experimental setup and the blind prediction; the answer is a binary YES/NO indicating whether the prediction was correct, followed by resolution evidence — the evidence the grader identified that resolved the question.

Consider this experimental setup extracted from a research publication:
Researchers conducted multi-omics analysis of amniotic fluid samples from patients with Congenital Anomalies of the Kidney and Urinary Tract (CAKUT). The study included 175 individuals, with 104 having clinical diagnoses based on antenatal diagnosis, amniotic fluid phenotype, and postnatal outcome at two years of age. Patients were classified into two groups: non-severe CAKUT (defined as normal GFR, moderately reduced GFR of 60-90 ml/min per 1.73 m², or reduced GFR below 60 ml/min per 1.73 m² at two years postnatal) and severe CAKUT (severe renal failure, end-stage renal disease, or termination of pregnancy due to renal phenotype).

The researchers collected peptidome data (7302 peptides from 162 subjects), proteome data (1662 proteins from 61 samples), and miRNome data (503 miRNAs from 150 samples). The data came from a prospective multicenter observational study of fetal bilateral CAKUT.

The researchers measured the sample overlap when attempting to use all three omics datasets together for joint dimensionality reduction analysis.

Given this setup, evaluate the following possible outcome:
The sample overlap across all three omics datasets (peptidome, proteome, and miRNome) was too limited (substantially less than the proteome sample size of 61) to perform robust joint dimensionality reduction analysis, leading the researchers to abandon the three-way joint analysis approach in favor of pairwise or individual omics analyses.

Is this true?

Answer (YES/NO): NO